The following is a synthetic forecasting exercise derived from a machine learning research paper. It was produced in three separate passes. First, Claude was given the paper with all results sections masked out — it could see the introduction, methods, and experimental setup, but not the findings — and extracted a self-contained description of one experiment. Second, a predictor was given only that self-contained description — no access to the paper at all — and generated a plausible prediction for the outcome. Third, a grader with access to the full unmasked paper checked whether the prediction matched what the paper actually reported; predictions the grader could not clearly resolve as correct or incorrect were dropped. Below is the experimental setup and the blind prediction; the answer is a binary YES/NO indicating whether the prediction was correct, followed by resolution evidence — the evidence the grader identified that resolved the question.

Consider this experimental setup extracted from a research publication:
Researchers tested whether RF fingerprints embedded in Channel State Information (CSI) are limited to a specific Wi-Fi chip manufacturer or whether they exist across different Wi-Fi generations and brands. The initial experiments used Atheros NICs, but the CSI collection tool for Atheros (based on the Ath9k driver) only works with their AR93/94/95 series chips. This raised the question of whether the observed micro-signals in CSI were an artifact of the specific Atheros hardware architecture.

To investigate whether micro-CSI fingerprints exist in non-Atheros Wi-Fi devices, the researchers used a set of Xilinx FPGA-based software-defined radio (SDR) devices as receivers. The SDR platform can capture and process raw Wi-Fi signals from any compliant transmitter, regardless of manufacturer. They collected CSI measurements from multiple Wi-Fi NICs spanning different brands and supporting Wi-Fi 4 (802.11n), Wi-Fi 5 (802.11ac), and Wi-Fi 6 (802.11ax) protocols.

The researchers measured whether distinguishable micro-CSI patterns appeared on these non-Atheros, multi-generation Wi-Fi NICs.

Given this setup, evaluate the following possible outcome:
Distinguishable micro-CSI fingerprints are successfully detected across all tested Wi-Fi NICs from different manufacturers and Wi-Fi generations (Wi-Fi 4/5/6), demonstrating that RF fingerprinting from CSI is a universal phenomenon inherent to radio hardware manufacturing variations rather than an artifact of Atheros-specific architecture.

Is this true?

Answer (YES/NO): YES